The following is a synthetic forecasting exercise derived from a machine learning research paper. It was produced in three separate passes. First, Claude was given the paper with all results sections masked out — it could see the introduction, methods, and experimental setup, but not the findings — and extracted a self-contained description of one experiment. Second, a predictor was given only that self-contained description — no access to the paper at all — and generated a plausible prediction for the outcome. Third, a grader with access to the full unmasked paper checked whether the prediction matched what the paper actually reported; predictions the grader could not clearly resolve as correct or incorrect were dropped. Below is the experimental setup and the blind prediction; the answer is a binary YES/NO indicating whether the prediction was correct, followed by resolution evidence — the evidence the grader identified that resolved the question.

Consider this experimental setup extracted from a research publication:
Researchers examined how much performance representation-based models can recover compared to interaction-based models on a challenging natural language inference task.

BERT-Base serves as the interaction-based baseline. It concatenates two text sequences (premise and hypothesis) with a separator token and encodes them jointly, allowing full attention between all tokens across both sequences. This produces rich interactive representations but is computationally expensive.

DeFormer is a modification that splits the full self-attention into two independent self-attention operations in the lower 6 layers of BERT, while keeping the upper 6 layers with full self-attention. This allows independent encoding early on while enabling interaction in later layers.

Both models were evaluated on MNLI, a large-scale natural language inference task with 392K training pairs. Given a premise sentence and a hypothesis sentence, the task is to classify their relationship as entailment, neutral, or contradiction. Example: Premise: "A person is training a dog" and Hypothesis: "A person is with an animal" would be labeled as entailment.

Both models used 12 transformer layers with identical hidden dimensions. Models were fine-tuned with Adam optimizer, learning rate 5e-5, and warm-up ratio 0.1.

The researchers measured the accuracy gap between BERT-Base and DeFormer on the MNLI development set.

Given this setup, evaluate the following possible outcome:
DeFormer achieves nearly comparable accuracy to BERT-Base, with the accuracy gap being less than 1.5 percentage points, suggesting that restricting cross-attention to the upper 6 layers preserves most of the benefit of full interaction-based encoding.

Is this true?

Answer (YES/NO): NO